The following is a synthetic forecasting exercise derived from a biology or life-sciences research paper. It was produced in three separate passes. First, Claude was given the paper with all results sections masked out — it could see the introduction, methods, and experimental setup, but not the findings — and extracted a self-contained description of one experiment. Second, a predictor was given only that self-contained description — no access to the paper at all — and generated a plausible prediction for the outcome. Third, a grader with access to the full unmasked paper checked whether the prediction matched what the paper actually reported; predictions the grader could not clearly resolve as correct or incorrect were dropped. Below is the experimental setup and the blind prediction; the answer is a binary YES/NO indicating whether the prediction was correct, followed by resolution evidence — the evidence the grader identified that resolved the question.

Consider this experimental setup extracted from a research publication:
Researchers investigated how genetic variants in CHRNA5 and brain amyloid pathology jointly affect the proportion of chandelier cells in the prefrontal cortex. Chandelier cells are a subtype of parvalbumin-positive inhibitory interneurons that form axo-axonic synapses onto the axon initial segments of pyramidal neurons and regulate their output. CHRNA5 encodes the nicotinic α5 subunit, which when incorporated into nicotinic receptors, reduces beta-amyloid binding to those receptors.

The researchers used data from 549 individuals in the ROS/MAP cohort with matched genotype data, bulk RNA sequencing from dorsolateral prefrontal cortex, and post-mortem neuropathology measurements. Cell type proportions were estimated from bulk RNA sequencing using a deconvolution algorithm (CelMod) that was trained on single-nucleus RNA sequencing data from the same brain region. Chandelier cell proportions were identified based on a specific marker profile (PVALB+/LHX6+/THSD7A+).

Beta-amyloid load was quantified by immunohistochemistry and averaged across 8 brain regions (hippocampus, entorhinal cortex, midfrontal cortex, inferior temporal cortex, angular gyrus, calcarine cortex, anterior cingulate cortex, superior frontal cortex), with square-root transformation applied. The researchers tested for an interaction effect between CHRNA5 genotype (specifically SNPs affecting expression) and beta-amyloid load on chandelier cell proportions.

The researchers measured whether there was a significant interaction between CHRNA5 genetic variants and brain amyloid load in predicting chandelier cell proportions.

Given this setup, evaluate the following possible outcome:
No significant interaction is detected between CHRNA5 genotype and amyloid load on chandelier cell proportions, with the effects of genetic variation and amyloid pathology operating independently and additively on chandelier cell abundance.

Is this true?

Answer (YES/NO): NO